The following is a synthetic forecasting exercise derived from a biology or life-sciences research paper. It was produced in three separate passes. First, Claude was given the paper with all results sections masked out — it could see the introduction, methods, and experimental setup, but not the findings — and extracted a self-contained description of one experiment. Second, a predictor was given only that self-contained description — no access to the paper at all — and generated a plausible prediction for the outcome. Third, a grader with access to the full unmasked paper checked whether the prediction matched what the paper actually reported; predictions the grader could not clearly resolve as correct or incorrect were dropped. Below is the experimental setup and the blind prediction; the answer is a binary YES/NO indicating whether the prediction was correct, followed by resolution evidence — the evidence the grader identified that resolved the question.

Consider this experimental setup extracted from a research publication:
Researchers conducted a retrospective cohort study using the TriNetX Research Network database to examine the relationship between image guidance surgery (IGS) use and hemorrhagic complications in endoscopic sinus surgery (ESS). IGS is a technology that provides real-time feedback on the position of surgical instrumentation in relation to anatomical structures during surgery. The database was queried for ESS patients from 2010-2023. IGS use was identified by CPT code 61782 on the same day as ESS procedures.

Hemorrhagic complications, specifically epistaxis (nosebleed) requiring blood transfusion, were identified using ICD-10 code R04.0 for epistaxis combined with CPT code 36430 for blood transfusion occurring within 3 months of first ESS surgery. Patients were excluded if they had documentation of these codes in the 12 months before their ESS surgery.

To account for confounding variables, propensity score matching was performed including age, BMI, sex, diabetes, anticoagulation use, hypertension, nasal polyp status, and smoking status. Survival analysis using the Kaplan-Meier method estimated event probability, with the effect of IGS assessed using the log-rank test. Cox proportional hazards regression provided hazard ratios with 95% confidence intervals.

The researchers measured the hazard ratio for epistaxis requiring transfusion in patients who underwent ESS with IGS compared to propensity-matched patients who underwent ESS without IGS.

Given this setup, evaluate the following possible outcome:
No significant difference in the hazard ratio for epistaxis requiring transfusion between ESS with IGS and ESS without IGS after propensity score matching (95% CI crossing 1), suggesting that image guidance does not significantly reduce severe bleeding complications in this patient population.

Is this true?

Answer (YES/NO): NO